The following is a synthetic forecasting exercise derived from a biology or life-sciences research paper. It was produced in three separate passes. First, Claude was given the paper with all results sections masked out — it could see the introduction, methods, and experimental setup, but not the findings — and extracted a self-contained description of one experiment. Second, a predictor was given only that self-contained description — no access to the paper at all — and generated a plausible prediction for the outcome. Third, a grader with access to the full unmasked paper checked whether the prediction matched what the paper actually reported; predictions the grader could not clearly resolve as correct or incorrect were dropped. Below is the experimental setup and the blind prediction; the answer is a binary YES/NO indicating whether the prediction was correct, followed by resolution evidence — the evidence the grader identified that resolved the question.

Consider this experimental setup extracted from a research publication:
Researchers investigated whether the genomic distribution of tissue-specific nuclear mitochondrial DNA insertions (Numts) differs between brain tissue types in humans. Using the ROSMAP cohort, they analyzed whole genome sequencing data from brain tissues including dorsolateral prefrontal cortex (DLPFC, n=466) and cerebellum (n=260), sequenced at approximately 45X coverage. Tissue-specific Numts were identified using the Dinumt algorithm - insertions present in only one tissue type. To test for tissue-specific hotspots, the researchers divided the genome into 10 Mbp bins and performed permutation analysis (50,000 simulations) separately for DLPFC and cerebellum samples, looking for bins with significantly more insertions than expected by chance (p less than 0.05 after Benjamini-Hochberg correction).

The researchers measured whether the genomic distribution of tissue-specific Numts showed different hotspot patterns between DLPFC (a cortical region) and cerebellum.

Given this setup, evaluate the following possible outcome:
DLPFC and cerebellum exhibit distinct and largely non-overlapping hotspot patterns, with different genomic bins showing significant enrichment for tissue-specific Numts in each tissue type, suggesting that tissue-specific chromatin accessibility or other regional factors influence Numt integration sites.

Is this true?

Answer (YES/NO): NO